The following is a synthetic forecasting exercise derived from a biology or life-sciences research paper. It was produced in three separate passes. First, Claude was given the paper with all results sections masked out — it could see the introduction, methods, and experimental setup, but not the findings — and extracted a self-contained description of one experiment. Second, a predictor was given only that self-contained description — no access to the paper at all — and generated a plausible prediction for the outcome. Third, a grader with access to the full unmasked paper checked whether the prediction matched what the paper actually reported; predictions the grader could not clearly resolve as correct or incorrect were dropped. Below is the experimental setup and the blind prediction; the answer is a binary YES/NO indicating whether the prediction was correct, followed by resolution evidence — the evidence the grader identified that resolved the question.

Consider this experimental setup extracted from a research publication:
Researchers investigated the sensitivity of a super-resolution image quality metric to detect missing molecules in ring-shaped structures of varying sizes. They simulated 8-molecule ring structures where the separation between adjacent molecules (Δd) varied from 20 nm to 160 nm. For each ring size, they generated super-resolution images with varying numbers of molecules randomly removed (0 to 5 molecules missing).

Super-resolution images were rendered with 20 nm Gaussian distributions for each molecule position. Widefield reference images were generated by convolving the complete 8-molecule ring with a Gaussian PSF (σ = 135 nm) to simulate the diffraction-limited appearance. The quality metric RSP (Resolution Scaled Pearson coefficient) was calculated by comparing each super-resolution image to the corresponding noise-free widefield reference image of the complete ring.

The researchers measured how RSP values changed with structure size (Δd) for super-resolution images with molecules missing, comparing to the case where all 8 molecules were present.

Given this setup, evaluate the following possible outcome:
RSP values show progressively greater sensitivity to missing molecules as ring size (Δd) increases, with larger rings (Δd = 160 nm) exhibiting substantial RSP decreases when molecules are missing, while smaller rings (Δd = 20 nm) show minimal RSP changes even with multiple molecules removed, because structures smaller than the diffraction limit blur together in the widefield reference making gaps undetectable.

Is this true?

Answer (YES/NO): YES